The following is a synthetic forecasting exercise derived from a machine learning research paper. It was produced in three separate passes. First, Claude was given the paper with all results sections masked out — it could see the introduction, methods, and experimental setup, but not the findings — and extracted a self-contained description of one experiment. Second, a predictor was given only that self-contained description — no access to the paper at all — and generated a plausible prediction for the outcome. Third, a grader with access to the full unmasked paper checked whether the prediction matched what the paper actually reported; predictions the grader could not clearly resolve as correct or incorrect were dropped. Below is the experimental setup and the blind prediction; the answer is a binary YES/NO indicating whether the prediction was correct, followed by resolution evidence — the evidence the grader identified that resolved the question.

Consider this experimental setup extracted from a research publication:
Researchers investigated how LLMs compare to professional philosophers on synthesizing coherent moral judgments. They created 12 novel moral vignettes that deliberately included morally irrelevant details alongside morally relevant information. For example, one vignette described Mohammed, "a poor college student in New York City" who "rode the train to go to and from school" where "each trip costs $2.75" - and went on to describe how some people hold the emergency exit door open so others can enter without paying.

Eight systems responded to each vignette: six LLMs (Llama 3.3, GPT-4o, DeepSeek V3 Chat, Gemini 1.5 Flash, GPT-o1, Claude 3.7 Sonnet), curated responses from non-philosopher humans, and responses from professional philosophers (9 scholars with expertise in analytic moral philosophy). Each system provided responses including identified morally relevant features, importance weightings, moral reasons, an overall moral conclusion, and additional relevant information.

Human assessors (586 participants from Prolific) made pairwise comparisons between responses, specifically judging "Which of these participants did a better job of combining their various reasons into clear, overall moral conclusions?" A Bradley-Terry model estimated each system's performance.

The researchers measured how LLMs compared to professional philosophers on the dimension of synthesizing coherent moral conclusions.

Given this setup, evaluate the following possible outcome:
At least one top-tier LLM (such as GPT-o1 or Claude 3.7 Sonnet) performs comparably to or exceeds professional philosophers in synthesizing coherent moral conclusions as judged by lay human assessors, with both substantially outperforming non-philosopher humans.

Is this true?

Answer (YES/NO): NO